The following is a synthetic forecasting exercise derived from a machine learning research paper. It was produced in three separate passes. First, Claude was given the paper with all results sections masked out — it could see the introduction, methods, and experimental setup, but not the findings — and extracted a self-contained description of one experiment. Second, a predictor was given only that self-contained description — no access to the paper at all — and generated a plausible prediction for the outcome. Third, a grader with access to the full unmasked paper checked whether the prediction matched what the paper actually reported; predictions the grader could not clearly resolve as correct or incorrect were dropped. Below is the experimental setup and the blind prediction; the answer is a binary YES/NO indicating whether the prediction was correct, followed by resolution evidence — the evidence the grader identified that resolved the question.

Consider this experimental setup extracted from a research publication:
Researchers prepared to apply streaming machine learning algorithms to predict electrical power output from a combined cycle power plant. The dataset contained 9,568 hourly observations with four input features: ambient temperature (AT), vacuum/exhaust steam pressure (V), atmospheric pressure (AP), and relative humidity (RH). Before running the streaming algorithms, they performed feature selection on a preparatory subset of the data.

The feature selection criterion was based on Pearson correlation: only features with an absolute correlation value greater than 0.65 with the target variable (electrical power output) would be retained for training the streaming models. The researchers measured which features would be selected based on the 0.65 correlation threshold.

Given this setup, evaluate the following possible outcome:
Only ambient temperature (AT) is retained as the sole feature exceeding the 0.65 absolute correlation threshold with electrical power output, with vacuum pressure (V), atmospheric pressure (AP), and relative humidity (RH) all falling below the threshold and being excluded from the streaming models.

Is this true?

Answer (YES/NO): NO